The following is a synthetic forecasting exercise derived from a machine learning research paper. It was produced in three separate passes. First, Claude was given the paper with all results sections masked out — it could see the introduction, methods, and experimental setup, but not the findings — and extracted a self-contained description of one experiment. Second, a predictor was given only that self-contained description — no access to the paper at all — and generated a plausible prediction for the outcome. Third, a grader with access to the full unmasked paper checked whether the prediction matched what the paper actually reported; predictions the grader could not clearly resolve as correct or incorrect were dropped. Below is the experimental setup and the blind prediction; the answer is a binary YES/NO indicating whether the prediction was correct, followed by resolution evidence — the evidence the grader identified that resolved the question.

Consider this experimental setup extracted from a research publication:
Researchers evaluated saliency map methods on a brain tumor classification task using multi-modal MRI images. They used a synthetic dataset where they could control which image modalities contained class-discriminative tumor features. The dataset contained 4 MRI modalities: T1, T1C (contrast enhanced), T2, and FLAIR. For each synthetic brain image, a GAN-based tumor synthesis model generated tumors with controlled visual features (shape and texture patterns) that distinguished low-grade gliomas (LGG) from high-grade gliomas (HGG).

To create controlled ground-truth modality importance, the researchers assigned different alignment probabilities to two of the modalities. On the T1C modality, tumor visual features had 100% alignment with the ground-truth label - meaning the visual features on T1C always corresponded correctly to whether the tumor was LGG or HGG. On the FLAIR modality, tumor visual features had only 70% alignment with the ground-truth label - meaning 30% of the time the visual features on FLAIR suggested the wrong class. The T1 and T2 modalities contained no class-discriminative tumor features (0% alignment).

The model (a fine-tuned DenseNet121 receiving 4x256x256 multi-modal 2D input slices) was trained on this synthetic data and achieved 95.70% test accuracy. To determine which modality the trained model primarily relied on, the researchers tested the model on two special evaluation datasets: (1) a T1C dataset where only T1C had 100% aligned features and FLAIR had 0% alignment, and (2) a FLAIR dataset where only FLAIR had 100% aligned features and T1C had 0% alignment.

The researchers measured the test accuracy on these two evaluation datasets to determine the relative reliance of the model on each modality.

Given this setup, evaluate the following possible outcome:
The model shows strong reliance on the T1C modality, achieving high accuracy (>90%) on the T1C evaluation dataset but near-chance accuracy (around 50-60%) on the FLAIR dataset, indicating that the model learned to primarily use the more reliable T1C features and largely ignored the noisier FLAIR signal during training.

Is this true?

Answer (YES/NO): NO